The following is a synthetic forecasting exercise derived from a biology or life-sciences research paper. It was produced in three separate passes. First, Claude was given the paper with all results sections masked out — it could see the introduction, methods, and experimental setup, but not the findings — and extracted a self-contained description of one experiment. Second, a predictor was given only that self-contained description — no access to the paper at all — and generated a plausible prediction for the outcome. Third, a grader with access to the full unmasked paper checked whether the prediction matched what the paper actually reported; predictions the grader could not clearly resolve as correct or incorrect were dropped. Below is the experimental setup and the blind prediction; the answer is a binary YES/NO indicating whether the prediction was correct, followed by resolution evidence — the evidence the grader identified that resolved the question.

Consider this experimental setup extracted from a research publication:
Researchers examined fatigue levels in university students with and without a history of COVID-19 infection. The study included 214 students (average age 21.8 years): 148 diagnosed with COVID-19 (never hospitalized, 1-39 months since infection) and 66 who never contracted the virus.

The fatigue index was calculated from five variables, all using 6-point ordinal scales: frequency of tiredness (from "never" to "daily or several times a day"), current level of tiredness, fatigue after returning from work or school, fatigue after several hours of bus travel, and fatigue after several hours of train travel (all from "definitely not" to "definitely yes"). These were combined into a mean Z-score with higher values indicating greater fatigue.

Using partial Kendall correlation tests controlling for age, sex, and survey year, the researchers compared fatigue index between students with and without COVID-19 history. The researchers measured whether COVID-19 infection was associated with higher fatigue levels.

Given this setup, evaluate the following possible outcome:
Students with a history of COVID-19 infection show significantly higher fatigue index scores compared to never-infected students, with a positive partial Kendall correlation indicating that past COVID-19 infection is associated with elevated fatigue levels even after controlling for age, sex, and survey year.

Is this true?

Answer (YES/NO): NO